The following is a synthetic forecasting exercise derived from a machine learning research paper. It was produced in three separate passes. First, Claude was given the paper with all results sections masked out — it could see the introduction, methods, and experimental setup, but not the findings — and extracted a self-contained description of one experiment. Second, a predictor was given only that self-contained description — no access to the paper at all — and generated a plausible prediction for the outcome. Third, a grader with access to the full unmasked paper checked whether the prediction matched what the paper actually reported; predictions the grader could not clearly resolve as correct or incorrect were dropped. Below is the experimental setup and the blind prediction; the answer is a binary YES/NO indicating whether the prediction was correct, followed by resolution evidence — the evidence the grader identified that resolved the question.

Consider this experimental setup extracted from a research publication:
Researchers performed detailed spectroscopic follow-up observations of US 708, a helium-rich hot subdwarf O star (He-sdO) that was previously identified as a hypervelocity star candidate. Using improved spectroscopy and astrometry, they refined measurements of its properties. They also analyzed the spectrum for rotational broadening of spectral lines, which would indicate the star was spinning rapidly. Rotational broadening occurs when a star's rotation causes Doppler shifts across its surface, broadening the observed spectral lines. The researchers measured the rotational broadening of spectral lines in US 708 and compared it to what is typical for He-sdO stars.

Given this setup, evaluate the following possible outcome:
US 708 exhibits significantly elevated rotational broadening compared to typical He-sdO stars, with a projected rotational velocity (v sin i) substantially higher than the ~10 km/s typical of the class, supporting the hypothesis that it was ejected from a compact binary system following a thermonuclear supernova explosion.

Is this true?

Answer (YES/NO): YES